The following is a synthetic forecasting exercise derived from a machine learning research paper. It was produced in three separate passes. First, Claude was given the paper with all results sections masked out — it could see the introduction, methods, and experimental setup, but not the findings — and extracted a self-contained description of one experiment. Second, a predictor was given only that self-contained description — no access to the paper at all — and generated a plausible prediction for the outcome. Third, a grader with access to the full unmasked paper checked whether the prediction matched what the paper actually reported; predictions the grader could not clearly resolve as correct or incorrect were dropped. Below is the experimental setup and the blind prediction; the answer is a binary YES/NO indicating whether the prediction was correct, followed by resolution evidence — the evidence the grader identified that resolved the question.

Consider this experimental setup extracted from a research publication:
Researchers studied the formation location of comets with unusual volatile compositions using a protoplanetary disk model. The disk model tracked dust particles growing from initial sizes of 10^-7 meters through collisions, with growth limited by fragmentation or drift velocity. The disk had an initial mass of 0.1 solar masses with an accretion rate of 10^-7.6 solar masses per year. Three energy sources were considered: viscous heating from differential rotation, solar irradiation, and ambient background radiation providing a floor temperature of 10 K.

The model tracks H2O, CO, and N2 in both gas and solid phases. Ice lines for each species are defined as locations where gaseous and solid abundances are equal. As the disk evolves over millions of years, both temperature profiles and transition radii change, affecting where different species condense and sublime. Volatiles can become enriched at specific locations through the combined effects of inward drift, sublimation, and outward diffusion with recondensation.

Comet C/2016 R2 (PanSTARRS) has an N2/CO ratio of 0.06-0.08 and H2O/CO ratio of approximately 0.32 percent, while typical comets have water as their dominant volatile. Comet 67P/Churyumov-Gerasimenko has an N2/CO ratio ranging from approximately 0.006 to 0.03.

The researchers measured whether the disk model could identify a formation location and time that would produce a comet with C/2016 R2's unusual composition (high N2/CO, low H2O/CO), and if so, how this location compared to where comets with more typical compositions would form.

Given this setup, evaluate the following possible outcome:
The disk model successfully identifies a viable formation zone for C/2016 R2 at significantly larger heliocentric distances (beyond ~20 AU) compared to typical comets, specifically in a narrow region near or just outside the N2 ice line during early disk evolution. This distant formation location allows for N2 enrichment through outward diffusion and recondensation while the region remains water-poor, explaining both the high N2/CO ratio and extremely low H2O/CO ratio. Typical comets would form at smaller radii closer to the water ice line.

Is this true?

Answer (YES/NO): NO